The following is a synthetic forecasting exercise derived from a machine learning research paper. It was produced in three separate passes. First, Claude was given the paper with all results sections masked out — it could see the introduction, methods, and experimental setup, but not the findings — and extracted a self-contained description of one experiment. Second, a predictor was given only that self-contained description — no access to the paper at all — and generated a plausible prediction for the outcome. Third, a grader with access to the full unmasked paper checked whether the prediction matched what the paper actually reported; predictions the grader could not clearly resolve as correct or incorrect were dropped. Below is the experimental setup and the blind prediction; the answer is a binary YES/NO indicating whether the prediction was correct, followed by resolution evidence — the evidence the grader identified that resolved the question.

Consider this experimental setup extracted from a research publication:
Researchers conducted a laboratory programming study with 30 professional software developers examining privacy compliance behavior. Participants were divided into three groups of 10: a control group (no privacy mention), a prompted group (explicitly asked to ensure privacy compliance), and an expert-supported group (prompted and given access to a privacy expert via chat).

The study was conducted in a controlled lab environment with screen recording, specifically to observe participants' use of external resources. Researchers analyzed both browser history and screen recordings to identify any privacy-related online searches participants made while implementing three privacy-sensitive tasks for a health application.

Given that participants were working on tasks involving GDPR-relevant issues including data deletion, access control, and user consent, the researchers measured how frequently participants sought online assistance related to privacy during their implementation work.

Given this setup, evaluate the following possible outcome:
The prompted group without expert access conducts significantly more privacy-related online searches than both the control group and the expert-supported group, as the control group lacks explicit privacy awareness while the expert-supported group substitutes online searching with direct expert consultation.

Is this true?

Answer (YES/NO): NO